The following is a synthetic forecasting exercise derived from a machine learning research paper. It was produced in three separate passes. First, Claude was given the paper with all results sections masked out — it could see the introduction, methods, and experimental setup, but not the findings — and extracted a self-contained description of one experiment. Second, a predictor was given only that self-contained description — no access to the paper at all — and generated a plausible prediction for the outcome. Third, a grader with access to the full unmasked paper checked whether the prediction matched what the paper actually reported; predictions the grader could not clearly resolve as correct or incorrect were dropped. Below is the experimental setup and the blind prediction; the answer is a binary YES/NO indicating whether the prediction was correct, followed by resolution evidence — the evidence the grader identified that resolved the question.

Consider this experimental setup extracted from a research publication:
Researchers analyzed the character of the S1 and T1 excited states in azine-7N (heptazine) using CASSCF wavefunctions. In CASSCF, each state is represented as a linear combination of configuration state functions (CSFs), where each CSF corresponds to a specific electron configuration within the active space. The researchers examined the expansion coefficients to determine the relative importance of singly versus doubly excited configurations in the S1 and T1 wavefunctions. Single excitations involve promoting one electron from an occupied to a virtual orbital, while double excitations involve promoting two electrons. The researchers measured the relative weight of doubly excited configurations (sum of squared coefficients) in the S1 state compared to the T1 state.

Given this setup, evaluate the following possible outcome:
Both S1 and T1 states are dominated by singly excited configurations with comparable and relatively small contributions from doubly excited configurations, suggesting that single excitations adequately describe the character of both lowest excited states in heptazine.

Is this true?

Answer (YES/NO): NO